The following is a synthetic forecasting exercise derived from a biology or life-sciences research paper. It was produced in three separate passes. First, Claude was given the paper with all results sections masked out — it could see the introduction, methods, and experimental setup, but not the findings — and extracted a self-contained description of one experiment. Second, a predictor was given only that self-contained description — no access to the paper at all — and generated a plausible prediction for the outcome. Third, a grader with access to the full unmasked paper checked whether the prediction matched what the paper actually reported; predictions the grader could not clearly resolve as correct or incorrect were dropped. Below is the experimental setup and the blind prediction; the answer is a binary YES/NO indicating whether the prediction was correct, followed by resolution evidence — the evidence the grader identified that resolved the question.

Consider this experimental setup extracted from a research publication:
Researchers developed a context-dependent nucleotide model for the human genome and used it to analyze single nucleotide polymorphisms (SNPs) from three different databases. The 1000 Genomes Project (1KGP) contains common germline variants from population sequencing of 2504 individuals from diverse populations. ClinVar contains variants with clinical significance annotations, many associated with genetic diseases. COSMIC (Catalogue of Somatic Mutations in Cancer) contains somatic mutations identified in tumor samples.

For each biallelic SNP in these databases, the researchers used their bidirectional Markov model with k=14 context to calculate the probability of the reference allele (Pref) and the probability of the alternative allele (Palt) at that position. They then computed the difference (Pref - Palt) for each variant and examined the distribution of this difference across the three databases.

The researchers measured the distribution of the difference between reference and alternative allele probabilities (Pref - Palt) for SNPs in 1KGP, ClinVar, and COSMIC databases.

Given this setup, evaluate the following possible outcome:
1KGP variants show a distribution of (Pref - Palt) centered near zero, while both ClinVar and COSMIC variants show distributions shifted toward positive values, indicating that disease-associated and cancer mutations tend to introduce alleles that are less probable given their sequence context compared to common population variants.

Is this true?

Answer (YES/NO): NO